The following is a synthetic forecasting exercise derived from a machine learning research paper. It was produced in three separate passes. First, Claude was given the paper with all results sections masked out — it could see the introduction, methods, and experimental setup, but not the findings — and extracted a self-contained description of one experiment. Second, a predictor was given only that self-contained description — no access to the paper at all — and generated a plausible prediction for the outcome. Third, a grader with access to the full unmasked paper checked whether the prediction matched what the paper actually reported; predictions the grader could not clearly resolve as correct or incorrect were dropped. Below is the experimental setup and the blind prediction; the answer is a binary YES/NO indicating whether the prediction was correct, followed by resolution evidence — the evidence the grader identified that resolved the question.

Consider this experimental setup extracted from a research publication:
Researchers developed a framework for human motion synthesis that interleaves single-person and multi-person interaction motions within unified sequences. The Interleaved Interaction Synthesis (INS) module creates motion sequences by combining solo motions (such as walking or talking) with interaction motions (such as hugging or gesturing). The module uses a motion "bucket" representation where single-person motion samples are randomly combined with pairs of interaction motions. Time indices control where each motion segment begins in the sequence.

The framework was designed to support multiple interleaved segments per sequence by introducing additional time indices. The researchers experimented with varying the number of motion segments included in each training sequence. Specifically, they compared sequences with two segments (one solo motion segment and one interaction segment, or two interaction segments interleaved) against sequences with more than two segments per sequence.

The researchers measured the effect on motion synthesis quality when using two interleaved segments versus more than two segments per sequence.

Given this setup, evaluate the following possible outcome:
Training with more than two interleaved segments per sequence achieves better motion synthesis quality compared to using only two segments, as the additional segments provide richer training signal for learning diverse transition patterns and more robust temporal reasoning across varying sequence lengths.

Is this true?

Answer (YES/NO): NO